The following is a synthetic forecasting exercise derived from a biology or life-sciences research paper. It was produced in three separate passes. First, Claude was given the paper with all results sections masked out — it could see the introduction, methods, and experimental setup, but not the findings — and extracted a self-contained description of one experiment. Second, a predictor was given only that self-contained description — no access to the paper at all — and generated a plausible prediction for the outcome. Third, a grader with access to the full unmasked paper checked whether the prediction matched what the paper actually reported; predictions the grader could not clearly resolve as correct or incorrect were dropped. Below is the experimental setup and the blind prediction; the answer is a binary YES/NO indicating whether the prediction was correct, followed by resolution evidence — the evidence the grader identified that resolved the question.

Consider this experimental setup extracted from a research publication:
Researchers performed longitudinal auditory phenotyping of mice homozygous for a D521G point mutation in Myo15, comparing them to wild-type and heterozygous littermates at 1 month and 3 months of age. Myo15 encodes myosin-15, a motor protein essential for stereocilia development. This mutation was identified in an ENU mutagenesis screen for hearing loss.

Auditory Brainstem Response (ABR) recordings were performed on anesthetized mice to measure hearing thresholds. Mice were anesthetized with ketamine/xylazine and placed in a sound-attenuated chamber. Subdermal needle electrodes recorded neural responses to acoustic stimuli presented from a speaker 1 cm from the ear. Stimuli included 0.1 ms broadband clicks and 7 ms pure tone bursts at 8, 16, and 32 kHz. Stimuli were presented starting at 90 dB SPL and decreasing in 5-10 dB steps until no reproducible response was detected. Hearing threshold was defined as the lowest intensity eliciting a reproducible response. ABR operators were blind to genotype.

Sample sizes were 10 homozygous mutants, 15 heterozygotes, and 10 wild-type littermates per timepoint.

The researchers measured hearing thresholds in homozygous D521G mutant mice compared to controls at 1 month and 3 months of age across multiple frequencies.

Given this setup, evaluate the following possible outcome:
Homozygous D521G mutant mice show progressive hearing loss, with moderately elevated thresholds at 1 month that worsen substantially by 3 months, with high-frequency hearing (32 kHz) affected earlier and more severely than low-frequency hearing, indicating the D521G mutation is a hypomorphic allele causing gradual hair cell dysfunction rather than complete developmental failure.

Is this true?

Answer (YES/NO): NO